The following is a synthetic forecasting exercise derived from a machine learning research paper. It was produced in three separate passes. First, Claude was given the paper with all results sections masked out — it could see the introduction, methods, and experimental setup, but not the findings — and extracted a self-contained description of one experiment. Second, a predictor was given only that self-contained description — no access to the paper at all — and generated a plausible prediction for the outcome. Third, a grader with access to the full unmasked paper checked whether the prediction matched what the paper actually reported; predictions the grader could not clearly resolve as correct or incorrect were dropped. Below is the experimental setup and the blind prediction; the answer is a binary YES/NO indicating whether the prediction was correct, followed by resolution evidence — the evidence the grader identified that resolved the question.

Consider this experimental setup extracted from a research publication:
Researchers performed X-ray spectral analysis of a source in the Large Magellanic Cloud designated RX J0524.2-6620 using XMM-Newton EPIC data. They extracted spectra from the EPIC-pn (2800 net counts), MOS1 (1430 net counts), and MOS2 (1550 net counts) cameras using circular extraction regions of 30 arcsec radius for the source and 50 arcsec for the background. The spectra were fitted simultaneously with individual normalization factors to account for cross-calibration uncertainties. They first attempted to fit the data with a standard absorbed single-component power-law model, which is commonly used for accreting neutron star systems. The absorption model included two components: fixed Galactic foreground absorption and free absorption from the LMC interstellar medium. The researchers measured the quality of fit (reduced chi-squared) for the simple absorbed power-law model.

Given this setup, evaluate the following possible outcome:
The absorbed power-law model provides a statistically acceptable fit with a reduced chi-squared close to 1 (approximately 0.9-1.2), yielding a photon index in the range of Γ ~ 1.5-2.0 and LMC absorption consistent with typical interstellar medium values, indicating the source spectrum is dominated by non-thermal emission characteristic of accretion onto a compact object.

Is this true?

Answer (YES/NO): NO